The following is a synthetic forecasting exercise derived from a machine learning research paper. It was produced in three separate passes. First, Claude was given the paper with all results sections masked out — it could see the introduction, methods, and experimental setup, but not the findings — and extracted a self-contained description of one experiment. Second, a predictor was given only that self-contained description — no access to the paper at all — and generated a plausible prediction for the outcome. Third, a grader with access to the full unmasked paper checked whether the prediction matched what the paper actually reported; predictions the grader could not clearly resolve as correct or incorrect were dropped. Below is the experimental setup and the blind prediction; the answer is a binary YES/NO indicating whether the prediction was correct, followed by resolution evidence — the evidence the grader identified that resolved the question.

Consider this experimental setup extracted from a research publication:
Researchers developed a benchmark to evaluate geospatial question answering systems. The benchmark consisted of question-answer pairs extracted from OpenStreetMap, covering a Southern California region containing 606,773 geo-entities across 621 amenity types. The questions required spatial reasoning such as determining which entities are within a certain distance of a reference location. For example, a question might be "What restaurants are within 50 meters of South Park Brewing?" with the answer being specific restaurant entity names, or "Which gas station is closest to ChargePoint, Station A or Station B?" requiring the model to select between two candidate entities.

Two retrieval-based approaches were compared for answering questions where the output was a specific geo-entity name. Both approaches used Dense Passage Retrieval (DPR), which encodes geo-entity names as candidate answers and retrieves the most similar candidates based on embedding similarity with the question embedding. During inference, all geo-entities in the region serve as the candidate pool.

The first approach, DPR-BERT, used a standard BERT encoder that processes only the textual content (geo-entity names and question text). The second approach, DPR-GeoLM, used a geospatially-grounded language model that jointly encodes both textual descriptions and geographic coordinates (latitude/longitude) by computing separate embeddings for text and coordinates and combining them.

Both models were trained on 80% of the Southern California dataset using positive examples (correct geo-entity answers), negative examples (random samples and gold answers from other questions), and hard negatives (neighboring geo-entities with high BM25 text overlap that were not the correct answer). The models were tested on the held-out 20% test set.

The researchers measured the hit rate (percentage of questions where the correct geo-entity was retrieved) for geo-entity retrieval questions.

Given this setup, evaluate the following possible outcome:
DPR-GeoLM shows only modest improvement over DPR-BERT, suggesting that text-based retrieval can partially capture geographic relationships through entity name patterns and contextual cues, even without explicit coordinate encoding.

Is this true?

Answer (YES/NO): NO